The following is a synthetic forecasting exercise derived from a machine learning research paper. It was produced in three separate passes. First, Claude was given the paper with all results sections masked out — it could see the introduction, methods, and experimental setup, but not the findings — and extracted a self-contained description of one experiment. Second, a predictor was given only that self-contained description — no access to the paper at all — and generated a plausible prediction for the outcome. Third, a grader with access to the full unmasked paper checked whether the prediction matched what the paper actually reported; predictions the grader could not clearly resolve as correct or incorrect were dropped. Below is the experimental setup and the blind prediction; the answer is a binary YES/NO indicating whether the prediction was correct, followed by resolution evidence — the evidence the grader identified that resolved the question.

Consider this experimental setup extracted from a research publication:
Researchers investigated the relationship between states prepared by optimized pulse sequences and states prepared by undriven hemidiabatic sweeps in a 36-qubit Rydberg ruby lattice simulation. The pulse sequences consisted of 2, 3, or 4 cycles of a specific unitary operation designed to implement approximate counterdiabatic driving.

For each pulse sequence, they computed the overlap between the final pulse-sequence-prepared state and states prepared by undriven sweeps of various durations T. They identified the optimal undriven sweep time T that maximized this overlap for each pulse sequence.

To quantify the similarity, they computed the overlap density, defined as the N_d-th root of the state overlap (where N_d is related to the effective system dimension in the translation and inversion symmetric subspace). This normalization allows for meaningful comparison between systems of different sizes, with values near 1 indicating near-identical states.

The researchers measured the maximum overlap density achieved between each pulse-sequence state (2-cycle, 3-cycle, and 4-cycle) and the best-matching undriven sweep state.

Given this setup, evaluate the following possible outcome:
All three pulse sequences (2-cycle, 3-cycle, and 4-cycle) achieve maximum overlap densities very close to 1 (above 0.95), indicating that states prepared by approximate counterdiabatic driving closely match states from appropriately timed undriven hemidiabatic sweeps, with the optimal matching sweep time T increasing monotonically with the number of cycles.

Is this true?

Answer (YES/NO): NO